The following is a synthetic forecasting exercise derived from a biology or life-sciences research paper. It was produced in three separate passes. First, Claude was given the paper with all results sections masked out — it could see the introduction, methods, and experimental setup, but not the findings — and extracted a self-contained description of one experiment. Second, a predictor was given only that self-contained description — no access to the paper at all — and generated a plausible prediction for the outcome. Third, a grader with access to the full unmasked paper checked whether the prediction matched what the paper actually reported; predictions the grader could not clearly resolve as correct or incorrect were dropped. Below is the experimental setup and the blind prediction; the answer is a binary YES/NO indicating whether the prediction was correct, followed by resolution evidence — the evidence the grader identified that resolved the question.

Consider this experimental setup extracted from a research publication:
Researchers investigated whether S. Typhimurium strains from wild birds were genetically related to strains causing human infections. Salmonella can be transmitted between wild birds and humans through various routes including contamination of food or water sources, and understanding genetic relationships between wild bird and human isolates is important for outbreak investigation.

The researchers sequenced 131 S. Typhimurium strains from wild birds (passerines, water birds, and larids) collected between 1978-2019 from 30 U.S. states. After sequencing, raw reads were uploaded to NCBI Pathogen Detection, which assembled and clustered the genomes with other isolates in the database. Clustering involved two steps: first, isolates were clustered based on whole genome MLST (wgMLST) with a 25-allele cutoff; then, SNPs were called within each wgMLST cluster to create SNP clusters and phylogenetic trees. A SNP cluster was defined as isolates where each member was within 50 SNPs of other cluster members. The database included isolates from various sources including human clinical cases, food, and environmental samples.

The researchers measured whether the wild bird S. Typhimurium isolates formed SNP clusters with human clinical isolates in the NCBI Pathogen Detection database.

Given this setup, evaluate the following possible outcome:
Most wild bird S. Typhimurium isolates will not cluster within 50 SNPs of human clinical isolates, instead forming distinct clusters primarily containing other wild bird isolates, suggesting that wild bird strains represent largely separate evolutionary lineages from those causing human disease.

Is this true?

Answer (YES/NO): NO